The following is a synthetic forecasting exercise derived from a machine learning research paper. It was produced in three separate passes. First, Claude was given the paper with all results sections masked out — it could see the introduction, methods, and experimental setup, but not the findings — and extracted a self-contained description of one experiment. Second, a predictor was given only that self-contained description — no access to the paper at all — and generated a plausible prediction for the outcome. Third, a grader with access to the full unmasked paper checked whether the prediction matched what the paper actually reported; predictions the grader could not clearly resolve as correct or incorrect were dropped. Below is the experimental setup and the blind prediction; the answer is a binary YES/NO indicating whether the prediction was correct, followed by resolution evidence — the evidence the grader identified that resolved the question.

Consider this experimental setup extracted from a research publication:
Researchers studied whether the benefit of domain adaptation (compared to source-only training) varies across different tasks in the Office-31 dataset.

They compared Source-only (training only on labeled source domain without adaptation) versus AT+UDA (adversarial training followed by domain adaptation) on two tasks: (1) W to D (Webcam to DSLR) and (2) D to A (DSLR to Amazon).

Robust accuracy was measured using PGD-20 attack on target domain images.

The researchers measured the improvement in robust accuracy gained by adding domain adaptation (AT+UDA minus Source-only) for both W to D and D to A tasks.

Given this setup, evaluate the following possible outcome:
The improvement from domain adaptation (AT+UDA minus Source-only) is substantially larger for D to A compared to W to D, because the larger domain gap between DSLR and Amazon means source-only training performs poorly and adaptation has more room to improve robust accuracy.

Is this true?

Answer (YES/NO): NO